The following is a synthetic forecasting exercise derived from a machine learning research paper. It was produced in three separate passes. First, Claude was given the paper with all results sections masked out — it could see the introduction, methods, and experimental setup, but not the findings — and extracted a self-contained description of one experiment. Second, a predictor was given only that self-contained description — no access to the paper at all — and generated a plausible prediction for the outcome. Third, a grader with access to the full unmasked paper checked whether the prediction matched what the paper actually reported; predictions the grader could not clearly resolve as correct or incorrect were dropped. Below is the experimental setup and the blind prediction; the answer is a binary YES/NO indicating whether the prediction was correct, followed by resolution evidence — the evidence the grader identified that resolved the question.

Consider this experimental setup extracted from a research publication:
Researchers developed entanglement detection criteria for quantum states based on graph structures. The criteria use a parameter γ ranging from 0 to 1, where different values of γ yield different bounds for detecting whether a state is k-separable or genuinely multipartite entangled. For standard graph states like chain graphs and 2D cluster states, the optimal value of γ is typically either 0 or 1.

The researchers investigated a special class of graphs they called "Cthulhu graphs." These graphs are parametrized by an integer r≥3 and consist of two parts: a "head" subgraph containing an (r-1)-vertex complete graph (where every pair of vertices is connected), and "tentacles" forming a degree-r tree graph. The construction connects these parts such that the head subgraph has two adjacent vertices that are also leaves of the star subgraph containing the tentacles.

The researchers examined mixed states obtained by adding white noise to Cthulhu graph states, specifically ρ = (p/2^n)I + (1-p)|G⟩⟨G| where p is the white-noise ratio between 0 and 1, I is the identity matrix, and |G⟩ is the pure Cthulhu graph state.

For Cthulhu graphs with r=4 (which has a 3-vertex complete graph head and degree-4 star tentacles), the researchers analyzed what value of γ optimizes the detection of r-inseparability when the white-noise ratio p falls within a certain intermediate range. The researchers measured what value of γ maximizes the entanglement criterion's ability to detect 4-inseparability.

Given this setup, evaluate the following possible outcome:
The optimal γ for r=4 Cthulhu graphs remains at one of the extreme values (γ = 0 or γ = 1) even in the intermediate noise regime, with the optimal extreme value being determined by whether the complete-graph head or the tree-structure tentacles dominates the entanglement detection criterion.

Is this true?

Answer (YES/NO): NO